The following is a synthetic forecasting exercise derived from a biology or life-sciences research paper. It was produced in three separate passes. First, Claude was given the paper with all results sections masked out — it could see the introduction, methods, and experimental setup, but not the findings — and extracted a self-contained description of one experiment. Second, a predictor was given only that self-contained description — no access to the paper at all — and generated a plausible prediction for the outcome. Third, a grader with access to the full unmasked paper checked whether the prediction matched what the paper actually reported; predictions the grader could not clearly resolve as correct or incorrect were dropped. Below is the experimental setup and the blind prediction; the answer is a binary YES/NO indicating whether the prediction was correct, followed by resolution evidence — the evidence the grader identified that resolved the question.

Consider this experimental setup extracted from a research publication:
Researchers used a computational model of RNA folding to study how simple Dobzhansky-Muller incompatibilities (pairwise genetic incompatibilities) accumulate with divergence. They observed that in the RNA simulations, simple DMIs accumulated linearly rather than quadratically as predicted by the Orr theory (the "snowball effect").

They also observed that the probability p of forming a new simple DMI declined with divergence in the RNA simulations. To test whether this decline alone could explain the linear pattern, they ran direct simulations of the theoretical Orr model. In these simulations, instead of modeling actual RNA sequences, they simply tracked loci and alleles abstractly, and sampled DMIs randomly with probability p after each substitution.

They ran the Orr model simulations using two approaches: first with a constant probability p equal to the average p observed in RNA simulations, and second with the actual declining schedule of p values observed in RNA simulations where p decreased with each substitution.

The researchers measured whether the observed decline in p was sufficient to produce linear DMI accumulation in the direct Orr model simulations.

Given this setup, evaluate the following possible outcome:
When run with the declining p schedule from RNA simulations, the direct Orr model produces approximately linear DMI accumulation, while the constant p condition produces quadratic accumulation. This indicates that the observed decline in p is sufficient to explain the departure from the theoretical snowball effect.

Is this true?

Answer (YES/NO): NO